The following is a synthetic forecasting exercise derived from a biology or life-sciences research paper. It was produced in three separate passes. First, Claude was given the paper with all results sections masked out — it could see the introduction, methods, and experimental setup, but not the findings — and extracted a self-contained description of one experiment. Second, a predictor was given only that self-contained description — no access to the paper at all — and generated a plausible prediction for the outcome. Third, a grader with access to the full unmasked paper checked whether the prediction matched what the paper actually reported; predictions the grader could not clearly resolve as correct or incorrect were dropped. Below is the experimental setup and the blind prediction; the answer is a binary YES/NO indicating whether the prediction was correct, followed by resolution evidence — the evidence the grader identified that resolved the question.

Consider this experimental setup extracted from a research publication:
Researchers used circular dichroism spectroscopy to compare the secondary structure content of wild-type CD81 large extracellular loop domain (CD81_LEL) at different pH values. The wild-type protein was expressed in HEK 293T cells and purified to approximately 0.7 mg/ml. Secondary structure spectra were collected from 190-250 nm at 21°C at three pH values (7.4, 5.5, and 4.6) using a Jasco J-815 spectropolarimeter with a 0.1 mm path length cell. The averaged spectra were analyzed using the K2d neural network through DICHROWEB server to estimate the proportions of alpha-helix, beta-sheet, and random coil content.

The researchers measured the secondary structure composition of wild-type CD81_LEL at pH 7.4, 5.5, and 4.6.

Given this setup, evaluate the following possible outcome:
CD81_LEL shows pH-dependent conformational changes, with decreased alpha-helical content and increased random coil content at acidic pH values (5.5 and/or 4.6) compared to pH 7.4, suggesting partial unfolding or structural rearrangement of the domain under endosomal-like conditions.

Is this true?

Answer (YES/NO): NO